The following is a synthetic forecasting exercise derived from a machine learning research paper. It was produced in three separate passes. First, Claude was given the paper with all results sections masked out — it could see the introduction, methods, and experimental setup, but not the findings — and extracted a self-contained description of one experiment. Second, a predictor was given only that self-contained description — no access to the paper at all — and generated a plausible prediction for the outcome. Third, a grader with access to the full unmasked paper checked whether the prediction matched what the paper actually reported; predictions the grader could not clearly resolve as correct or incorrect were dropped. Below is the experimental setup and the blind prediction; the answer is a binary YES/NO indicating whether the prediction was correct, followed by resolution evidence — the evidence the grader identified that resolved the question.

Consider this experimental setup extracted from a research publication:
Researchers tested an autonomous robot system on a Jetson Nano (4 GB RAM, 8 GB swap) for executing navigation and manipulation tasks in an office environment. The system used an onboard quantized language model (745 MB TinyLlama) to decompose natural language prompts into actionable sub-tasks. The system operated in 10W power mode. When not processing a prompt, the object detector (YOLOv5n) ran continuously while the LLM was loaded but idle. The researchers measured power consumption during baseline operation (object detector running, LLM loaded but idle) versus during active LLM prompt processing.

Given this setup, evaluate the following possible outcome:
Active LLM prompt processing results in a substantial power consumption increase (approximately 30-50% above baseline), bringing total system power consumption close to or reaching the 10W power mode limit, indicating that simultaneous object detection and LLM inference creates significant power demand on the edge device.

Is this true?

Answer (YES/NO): NO